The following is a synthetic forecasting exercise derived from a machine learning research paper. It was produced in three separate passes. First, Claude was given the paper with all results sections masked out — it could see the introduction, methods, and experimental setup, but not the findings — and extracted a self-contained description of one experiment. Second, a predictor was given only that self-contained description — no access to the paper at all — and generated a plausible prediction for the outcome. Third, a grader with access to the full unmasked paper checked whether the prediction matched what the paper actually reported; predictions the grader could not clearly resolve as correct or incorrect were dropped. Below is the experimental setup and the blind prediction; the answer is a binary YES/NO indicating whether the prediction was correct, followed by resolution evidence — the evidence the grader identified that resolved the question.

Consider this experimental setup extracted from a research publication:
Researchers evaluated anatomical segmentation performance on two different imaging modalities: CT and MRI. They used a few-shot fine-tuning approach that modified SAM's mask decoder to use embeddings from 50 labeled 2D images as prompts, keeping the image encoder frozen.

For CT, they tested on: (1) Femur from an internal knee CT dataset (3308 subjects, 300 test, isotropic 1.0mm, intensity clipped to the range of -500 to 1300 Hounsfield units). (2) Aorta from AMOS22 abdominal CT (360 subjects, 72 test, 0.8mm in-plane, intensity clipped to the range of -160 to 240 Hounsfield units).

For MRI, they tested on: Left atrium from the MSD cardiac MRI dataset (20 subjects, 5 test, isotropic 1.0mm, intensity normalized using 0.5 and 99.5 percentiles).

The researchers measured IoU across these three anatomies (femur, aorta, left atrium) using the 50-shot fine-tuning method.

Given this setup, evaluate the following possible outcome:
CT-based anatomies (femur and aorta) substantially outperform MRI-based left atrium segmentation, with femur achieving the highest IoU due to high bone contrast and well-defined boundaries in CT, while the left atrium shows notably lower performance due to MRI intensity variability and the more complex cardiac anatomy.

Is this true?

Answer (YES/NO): NO